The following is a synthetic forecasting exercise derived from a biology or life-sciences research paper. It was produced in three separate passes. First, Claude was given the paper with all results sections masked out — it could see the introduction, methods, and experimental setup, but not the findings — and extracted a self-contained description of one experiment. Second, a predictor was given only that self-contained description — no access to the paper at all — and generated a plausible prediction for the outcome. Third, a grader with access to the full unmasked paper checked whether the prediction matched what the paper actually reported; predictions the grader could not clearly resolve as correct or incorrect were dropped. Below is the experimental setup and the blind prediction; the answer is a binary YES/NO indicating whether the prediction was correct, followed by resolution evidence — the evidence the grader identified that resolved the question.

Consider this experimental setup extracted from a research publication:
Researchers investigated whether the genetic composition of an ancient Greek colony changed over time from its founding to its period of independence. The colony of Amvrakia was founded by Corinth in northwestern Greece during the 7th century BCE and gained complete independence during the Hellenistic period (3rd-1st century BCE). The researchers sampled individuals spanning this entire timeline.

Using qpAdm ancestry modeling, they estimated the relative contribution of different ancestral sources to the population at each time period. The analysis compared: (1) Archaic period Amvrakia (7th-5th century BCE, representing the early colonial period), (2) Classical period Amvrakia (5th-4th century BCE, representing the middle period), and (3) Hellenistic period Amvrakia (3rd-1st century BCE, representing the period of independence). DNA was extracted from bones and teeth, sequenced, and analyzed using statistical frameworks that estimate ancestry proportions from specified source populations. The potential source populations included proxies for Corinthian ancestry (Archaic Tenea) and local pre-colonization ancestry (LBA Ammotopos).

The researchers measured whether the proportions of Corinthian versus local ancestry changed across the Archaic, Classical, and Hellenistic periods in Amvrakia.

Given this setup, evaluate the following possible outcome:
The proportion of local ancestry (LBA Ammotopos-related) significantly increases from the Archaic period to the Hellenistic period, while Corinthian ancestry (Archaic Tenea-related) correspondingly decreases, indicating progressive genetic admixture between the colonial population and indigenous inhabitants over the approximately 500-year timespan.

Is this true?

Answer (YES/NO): NO